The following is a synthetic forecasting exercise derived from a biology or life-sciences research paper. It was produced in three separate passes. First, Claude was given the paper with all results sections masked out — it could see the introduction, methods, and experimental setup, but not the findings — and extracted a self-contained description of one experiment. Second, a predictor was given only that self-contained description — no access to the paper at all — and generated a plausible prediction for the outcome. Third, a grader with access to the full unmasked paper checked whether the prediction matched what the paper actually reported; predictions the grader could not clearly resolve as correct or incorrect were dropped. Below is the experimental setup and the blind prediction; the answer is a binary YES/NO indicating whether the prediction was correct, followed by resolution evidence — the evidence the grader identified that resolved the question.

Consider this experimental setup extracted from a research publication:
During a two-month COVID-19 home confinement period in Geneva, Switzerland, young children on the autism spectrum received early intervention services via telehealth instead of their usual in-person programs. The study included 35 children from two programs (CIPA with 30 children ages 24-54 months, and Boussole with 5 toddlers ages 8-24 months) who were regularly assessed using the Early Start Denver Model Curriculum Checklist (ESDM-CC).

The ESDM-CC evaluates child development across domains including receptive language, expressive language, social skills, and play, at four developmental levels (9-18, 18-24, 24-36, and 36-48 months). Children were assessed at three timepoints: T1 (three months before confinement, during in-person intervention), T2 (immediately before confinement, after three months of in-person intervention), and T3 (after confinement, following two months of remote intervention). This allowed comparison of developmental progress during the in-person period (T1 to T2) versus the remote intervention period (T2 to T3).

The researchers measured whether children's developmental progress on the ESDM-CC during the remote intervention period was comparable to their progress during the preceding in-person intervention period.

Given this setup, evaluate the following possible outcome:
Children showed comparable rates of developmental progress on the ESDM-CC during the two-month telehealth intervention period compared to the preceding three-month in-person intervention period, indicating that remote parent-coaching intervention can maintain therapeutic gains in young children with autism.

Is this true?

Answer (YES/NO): YES